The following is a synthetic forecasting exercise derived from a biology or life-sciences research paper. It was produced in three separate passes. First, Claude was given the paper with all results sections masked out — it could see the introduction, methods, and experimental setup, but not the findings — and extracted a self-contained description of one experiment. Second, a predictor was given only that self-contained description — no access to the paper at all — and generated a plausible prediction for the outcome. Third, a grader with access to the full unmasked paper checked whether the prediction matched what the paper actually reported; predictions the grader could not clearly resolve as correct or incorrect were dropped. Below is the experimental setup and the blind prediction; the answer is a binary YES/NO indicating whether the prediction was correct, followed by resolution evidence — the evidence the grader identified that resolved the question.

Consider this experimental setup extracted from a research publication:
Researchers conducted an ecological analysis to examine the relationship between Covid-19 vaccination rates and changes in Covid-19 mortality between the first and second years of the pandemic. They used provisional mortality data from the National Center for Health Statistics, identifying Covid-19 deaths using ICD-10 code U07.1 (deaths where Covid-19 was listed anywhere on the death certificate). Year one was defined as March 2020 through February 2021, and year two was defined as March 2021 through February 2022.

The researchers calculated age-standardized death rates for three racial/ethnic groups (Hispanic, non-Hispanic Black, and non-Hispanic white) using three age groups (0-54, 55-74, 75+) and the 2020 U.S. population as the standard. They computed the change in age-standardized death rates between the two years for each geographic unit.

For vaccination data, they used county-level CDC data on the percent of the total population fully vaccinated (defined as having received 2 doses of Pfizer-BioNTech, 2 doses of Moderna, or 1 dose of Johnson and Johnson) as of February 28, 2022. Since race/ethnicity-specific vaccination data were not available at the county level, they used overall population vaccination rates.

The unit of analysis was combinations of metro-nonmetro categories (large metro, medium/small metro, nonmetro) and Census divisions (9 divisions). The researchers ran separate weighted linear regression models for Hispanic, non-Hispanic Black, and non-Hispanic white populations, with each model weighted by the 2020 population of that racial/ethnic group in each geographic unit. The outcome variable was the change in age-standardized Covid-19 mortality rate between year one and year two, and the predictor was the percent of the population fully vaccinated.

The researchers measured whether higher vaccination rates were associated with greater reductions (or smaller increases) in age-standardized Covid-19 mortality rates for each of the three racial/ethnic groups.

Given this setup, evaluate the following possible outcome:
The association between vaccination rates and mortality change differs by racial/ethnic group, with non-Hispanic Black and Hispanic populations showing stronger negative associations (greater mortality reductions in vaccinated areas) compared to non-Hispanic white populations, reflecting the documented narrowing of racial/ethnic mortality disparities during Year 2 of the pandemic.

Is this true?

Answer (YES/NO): NO